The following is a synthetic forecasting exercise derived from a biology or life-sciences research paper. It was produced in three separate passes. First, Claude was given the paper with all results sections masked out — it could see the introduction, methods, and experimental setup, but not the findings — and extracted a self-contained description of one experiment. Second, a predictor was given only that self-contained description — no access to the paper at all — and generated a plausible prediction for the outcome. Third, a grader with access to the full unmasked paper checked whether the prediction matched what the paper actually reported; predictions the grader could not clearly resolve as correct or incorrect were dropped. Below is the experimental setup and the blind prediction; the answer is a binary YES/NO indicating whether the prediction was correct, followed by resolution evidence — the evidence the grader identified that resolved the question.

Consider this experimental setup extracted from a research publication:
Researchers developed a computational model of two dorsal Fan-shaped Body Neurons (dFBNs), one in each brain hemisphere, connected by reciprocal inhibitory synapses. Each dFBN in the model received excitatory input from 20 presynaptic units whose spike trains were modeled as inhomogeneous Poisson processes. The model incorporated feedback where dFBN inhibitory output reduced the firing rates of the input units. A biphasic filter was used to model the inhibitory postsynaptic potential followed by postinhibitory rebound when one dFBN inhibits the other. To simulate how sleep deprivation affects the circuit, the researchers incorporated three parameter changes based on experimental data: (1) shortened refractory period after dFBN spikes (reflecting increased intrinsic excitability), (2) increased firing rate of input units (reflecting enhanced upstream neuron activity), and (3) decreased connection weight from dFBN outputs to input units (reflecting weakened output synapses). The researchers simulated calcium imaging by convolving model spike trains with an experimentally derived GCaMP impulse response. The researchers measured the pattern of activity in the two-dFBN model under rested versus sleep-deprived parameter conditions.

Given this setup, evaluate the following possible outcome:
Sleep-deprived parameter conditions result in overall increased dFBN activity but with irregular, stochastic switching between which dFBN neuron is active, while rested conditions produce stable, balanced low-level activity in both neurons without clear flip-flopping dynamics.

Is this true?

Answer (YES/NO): NO